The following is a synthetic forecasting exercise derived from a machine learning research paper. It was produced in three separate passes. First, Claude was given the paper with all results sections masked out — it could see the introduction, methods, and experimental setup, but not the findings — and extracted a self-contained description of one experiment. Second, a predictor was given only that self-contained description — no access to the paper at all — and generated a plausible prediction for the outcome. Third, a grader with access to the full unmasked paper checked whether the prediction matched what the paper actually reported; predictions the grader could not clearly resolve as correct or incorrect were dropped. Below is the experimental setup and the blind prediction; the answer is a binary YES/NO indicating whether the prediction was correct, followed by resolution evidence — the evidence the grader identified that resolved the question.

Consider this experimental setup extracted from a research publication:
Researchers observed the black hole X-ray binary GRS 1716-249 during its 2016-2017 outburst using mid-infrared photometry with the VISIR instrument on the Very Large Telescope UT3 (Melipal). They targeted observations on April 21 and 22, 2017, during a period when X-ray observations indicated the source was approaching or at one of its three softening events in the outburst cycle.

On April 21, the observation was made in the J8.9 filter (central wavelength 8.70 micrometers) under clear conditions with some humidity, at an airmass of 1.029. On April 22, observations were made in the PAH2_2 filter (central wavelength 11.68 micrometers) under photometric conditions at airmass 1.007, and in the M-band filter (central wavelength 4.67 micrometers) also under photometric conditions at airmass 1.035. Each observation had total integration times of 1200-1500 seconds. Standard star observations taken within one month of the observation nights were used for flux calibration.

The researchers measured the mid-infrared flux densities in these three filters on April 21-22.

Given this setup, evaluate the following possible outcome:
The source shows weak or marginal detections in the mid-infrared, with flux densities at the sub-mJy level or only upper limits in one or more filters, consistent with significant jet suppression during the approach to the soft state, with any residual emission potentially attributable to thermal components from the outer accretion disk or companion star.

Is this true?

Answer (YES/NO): NO